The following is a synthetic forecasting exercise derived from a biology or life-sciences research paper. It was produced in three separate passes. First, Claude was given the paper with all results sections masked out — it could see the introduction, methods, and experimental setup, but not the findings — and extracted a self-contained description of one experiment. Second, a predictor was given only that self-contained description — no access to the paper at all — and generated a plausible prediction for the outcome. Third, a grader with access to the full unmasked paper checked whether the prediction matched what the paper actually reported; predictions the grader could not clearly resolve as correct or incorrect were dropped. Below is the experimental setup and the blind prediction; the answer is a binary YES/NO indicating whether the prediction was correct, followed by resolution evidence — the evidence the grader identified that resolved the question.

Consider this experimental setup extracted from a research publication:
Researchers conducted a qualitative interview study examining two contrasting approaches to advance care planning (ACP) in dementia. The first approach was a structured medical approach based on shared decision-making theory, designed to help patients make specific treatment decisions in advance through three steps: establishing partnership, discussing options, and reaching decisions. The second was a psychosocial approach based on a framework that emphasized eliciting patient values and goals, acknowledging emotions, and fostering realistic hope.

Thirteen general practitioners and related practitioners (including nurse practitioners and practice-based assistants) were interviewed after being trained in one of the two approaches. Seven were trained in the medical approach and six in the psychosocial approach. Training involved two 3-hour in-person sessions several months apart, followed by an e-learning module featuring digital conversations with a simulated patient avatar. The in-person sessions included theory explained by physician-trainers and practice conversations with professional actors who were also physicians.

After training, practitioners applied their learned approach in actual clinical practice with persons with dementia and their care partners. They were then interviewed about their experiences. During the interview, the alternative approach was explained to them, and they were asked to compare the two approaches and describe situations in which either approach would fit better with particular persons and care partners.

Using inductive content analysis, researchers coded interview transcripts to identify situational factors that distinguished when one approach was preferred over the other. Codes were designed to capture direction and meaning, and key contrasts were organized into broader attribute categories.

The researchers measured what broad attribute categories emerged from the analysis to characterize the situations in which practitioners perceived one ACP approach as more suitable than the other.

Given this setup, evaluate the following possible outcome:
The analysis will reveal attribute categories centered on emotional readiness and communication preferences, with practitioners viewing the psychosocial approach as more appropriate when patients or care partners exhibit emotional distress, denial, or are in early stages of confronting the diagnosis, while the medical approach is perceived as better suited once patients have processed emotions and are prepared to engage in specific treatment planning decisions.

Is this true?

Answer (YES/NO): NO